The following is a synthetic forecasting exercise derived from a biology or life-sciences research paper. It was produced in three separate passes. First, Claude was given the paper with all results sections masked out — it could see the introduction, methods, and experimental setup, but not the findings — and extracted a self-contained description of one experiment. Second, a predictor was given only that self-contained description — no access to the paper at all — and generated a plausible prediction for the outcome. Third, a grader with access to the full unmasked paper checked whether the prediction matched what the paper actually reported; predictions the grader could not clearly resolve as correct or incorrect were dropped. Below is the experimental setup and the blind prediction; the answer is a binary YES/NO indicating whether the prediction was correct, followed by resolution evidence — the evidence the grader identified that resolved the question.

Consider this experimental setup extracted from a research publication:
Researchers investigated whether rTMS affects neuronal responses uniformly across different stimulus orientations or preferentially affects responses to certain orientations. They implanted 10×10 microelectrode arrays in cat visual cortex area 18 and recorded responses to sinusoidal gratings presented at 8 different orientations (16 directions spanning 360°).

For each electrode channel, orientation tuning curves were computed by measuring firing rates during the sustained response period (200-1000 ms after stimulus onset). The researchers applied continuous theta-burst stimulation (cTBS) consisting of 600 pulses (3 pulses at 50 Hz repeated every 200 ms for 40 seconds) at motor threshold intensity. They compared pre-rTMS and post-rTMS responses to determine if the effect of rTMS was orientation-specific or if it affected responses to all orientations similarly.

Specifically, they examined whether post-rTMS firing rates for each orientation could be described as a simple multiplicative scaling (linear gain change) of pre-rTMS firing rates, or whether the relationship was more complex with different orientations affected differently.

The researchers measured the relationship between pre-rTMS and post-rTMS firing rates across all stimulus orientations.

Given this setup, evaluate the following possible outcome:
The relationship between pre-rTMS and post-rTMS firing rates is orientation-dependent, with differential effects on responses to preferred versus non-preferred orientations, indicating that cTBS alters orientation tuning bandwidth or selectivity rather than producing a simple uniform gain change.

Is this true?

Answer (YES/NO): NO